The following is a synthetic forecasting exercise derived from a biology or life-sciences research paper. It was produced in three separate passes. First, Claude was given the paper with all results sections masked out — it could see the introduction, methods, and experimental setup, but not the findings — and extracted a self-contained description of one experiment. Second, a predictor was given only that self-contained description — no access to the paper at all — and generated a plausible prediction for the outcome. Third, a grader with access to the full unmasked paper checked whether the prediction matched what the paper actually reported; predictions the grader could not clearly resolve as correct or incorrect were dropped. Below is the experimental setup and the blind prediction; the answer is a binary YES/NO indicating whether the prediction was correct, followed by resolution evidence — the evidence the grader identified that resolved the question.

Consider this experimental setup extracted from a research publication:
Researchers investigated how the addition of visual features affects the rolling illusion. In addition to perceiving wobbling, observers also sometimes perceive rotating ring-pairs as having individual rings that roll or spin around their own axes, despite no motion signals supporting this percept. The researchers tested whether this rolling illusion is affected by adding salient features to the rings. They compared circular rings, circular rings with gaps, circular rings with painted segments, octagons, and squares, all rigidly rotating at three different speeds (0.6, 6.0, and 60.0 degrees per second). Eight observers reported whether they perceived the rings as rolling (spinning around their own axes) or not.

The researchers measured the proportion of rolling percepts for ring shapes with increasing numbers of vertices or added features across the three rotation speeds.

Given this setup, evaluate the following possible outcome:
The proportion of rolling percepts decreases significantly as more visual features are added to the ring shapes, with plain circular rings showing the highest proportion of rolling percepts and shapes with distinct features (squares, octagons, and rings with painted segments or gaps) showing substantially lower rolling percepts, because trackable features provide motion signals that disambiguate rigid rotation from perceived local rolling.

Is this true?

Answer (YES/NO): YES